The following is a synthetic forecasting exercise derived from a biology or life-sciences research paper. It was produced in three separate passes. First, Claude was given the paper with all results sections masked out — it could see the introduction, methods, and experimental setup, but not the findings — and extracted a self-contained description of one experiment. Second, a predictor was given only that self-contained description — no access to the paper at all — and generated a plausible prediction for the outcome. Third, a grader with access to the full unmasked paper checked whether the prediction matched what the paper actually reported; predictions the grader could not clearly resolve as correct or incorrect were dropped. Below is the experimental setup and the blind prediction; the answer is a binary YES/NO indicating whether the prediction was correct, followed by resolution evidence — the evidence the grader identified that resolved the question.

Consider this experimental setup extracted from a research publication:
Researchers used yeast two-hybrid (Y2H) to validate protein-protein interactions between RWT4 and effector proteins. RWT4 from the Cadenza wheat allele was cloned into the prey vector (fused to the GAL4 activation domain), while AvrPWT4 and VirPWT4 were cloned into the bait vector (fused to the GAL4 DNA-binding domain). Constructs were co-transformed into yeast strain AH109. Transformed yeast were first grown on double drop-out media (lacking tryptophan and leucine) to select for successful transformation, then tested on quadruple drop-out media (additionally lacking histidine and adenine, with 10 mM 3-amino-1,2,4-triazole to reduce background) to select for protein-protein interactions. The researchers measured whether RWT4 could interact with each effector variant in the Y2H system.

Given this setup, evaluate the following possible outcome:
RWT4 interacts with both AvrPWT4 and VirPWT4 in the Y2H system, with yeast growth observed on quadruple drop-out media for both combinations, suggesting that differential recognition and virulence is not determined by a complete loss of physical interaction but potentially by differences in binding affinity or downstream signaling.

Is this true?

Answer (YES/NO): NO